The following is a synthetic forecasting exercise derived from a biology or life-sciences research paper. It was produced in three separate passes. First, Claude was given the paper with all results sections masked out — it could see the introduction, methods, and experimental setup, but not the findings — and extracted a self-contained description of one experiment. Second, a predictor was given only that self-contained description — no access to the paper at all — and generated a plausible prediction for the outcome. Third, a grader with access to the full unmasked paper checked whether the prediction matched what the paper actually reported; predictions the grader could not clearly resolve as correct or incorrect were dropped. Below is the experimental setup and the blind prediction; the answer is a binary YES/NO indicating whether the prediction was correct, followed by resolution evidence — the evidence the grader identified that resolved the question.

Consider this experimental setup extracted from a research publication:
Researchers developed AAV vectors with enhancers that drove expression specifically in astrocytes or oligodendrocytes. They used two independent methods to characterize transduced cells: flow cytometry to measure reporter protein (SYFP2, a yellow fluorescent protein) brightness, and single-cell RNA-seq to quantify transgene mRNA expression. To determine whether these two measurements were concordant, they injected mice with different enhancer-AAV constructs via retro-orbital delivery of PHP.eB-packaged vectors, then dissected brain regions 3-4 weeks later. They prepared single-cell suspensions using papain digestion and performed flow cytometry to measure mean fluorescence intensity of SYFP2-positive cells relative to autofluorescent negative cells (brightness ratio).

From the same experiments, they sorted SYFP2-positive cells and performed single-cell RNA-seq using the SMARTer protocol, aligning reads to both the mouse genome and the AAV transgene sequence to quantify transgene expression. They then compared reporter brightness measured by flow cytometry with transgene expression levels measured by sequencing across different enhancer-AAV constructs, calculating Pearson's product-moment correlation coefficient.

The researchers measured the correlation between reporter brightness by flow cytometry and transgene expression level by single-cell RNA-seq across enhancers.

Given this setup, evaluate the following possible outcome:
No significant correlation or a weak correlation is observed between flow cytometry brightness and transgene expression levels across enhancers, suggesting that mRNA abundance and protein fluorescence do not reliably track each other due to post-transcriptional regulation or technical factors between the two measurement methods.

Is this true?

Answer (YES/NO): NO